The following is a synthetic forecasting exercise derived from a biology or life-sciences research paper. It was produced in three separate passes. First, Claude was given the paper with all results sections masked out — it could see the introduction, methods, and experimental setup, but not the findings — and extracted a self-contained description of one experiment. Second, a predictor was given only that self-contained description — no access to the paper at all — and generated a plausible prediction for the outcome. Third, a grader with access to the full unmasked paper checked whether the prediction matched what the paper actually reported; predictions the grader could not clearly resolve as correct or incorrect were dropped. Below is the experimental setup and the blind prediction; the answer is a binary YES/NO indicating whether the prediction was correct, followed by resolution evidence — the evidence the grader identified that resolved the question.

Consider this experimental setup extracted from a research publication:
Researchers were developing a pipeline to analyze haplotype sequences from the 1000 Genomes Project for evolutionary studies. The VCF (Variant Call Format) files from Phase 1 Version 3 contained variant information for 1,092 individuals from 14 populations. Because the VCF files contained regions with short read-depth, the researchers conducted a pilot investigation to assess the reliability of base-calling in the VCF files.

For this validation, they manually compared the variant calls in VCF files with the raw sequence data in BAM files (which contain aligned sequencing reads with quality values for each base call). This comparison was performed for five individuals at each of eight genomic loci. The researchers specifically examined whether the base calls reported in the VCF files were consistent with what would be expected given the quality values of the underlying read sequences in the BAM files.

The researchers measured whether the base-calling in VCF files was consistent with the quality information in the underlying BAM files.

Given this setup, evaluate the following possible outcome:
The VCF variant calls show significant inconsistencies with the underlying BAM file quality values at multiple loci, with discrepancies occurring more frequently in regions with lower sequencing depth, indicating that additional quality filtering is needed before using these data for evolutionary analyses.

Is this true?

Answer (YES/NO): NO